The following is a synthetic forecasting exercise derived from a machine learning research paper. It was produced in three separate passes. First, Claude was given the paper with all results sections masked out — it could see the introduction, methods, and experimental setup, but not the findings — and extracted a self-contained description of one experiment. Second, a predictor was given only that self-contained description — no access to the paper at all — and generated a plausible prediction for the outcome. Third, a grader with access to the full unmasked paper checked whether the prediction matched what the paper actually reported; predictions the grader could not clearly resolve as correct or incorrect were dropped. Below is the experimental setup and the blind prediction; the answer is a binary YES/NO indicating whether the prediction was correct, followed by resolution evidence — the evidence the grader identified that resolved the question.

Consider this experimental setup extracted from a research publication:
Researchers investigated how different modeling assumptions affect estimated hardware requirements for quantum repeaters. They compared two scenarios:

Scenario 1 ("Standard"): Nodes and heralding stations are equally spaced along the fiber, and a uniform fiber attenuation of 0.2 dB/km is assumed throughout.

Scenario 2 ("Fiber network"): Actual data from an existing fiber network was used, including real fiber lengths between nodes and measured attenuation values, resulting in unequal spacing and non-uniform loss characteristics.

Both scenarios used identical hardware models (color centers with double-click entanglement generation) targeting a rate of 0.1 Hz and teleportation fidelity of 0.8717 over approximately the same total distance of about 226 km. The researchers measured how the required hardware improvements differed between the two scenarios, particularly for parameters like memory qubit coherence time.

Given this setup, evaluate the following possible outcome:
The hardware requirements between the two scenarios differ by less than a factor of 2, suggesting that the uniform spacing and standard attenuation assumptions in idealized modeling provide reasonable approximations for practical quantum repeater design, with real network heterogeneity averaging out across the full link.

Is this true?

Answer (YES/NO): NO